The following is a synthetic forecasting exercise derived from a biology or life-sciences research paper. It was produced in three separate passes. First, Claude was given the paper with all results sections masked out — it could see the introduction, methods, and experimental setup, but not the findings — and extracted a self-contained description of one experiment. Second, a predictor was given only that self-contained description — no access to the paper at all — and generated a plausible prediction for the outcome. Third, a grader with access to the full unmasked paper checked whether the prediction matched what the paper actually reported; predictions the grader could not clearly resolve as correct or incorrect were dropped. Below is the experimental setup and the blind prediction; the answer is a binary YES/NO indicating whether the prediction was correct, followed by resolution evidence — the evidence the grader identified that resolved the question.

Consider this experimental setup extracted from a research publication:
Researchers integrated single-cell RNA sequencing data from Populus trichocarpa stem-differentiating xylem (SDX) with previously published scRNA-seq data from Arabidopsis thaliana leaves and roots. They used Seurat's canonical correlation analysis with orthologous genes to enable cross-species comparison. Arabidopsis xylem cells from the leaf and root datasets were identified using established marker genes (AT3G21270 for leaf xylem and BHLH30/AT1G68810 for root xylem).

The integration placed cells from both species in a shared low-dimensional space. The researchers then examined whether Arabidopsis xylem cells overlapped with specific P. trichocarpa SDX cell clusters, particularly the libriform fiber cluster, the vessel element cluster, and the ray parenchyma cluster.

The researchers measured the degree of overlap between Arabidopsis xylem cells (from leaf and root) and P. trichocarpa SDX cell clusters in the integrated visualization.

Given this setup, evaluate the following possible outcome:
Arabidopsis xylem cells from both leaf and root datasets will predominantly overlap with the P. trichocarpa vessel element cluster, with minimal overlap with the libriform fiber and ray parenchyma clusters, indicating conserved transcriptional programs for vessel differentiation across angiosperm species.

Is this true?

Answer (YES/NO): NO